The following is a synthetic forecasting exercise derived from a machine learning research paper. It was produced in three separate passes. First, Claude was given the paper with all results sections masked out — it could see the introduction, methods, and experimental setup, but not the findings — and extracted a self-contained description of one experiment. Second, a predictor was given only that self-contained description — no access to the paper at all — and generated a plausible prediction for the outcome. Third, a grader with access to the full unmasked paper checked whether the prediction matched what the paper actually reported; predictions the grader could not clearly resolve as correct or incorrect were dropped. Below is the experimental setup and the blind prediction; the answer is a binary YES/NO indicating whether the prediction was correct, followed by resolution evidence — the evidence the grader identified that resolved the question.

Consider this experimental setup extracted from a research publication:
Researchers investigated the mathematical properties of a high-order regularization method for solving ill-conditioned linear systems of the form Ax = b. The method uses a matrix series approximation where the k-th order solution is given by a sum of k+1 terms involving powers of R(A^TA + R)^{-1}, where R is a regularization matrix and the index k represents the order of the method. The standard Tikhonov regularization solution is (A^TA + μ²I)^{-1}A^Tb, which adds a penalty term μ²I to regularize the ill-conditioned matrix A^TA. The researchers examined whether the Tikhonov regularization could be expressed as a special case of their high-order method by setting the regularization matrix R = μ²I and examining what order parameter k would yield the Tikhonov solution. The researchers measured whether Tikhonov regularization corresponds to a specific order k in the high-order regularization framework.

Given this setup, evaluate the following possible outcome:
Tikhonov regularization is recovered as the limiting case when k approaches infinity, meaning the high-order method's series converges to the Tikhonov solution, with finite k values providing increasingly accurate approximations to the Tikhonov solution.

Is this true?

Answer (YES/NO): NO